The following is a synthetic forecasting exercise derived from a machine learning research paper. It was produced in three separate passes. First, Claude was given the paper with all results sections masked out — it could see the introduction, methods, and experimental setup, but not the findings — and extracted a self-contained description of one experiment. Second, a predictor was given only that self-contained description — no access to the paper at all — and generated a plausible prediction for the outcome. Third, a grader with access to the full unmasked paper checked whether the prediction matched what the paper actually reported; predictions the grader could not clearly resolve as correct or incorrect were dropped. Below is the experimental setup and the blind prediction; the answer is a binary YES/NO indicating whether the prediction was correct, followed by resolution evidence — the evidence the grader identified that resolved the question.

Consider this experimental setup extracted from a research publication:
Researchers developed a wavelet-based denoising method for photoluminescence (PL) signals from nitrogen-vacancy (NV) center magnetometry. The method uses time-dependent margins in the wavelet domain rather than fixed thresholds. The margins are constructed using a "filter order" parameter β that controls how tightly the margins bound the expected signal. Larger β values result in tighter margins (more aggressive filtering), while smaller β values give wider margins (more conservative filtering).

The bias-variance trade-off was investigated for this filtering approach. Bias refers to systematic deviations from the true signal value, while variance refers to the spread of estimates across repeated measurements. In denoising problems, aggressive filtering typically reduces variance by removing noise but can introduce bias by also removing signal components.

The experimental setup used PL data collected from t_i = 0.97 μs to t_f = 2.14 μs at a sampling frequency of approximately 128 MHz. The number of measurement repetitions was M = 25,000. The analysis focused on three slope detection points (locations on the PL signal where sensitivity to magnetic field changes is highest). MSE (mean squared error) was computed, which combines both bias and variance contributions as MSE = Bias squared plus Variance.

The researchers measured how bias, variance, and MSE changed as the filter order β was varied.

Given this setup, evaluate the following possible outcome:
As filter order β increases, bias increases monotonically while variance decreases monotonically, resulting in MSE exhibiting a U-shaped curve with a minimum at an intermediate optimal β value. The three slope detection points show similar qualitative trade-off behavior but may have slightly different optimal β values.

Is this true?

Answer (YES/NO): YES